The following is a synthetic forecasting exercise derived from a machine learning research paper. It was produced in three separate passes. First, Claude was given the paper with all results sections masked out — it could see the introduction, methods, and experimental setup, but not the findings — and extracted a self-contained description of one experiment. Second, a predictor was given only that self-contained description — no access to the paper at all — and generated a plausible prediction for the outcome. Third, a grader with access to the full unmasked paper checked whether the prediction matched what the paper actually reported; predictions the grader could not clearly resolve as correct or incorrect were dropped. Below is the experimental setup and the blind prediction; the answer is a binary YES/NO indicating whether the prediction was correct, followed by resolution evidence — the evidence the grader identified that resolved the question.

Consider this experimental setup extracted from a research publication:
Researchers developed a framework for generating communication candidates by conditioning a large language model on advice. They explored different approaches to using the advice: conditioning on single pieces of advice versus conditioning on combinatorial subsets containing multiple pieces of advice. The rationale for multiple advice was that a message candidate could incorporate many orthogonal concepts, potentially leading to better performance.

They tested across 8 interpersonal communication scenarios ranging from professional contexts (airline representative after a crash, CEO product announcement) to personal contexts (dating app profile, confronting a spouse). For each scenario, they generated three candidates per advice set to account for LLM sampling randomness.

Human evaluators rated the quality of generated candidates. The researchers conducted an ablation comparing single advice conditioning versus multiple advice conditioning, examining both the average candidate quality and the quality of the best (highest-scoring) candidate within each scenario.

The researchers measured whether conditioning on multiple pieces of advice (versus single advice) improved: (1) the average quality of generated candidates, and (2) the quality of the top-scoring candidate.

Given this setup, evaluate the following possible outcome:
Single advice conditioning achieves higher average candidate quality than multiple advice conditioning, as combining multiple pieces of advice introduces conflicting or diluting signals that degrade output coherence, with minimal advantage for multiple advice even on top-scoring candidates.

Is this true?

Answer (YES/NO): NO